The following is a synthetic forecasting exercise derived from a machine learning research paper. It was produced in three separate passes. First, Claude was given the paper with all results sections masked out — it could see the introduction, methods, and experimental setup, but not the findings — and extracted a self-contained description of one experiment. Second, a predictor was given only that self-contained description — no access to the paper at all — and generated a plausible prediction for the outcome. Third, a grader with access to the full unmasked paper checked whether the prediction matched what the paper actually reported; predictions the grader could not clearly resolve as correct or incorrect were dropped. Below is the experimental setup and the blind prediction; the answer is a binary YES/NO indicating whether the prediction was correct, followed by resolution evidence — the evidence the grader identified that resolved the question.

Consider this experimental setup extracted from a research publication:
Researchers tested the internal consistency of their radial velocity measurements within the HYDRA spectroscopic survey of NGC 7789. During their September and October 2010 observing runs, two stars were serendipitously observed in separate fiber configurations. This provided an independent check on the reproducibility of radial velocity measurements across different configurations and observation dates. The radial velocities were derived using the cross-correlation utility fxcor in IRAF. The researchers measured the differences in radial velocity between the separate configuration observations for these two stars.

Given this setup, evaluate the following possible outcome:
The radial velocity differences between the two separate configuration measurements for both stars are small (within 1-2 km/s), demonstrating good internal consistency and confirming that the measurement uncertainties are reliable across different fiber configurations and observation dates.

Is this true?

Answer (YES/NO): YES